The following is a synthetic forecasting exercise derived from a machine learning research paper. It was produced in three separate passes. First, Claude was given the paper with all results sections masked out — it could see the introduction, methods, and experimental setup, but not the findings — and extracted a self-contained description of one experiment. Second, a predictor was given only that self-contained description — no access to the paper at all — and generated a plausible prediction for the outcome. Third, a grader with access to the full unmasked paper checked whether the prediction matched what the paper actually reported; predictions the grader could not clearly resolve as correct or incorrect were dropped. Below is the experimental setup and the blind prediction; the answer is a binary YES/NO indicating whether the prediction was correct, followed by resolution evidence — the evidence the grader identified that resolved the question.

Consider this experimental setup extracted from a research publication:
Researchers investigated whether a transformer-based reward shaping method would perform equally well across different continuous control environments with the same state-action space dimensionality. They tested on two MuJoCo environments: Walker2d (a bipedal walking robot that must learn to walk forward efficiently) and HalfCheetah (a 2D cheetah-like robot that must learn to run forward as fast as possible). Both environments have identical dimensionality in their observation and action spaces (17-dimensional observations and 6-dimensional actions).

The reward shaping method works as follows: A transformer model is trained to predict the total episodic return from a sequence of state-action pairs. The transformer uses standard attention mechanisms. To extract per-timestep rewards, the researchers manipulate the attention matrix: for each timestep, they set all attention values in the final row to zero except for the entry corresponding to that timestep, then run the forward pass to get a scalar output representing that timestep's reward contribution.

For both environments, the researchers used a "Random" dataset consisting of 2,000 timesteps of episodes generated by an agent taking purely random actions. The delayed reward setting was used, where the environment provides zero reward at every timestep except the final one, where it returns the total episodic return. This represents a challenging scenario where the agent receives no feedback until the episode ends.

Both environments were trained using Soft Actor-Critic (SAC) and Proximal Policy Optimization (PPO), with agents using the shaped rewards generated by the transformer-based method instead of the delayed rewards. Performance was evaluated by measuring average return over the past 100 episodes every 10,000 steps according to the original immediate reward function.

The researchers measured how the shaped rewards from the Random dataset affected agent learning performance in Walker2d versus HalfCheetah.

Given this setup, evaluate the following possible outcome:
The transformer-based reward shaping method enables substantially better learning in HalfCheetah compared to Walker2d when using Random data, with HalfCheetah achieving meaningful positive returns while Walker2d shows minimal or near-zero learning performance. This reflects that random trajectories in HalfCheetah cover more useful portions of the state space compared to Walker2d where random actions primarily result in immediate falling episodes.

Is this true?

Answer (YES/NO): NO